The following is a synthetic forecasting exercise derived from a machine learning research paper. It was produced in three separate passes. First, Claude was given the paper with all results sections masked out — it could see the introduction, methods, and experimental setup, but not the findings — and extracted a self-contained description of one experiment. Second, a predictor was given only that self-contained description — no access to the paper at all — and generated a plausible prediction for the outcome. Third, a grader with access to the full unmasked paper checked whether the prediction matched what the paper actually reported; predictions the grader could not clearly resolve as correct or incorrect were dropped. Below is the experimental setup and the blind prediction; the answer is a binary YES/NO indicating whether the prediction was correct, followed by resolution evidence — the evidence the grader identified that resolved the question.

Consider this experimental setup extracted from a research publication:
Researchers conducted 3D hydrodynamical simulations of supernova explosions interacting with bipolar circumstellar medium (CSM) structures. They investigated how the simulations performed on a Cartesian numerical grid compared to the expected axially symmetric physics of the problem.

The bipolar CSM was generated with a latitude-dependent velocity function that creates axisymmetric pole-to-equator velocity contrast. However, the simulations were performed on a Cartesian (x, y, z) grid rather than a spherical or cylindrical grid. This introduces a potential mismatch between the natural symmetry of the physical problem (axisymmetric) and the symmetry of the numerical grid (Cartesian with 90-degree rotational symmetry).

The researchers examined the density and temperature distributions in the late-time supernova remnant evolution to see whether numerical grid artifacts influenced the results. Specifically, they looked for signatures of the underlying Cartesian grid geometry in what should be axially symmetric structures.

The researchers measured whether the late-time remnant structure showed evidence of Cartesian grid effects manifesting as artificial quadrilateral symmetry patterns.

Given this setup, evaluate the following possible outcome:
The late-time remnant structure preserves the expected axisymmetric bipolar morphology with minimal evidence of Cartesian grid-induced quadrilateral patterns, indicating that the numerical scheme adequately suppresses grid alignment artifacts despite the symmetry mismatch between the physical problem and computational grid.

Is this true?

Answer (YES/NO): NO